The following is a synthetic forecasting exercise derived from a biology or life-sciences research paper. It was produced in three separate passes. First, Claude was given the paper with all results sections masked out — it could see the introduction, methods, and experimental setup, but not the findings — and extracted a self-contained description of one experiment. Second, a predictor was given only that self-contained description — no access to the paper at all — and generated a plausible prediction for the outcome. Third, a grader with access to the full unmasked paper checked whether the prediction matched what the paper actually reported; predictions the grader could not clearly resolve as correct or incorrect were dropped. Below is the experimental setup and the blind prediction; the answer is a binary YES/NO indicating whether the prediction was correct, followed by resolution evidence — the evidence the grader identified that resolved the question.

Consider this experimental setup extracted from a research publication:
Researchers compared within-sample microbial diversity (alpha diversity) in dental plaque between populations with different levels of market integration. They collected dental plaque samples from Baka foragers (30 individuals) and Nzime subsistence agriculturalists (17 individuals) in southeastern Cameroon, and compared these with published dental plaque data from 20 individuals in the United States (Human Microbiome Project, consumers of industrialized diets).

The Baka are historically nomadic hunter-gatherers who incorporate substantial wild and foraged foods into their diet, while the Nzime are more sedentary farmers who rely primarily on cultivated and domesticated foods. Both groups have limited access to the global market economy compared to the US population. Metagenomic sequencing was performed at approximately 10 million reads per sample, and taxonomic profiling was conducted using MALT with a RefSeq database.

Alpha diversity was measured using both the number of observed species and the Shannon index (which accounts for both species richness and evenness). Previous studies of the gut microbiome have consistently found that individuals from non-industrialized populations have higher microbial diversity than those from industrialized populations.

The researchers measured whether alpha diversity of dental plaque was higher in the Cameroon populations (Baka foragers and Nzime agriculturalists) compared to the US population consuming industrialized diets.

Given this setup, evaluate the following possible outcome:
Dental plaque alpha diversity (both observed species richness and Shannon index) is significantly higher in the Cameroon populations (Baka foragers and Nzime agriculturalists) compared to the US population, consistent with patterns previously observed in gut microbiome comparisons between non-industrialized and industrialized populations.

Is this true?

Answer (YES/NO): NO